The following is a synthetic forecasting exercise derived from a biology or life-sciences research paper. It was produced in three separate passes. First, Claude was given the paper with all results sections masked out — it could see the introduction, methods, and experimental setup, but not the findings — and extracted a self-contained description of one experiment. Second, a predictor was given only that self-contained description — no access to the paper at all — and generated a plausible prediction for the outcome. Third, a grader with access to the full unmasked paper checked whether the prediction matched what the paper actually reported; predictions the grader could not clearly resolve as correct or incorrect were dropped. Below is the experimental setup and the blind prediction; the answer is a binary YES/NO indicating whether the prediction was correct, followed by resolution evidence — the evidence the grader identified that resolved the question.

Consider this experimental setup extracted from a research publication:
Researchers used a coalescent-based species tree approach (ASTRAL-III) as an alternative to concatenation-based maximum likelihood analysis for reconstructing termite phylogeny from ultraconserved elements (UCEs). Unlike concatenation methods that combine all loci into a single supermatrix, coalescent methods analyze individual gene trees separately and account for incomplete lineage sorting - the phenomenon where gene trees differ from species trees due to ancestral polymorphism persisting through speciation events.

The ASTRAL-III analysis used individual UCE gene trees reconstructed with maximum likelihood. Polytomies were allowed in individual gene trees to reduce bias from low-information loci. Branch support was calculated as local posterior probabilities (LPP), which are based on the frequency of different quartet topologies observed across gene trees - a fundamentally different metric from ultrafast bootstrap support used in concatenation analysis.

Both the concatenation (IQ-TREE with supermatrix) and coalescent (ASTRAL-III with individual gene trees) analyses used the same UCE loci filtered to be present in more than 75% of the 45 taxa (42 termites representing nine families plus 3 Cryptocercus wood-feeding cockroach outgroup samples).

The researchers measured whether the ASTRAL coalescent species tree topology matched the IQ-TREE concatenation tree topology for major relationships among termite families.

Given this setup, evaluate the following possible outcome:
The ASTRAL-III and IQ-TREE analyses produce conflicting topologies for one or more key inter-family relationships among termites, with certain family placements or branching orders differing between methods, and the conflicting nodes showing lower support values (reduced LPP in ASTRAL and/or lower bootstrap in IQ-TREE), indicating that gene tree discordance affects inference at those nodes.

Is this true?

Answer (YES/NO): NO